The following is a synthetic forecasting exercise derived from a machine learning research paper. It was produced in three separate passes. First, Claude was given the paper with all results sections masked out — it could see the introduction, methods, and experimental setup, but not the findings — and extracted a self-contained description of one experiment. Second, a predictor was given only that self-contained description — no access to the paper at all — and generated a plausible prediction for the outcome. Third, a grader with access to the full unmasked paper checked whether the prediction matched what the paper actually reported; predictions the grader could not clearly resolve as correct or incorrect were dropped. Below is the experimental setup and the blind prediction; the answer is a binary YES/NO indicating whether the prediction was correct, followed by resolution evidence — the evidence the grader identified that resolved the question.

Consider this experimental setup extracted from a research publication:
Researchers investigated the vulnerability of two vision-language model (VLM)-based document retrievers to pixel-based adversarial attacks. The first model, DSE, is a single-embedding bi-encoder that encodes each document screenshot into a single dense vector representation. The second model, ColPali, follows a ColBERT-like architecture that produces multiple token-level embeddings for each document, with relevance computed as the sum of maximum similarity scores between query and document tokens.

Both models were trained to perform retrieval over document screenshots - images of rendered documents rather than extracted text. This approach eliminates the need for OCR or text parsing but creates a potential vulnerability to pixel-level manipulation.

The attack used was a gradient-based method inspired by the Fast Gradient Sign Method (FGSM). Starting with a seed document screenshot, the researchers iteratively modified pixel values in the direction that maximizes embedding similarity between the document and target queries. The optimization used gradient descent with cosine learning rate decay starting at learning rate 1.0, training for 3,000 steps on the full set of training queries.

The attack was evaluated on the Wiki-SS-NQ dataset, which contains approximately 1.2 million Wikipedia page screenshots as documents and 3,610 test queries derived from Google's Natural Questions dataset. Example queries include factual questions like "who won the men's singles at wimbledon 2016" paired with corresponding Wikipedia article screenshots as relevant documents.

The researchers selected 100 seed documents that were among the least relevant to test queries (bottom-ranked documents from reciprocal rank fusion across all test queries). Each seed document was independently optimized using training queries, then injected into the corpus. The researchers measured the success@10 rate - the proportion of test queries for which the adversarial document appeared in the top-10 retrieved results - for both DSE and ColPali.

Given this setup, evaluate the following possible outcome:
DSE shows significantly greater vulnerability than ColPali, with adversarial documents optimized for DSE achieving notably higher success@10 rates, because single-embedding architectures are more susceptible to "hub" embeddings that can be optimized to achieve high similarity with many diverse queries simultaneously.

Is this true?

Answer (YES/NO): YES